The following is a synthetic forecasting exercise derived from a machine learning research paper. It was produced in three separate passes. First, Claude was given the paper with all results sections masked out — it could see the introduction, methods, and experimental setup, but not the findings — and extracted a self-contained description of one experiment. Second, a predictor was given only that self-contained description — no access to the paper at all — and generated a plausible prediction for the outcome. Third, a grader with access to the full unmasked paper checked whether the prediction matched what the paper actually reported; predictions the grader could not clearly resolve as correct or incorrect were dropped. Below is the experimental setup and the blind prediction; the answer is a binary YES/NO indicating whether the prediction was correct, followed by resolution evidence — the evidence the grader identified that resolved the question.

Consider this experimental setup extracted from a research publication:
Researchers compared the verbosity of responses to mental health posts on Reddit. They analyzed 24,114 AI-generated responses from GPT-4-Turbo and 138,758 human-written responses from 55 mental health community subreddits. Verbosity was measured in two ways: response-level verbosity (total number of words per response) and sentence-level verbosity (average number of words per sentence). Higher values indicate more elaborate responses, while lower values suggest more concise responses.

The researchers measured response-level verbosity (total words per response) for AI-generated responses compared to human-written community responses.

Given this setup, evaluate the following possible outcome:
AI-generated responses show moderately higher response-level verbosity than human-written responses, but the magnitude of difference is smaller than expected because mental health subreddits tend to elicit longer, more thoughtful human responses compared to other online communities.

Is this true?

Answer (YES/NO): NO